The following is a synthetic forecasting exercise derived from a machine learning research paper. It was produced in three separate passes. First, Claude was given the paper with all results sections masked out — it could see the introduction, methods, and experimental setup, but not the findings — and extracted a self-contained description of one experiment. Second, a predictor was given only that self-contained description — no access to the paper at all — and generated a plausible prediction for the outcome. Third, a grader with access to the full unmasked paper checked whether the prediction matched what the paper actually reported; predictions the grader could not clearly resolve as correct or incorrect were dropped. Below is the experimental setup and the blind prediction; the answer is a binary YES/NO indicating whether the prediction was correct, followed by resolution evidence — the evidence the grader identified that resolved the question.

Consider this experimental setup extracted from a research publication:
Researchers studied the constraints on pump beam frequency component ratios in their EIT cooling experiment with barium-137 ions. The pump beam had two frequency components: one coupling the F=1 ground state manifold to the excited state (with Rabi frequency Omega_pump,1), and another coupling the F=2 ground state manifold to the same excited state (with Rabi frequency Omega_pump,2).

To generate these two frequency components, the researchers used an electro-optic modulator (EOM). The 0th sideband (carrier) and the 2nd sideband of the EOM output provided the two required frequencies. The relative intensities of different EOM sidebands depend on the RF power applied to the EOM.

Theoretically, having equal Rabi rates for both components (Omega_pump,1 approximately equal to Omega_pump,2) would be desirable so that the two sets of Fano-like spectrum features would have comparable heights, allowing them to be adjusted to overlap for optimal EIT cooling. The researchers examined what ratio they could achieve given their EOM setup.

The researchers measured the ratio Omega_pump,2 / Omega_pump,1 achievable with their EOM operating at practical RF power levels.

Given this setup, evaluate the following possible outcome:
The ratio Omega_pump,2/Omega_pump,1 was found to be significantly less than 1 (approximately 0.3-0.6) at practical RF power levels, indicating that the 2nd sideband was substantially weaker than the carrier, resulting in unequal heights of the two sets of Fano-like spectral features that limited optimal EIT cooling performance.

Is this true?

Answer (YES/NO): NO